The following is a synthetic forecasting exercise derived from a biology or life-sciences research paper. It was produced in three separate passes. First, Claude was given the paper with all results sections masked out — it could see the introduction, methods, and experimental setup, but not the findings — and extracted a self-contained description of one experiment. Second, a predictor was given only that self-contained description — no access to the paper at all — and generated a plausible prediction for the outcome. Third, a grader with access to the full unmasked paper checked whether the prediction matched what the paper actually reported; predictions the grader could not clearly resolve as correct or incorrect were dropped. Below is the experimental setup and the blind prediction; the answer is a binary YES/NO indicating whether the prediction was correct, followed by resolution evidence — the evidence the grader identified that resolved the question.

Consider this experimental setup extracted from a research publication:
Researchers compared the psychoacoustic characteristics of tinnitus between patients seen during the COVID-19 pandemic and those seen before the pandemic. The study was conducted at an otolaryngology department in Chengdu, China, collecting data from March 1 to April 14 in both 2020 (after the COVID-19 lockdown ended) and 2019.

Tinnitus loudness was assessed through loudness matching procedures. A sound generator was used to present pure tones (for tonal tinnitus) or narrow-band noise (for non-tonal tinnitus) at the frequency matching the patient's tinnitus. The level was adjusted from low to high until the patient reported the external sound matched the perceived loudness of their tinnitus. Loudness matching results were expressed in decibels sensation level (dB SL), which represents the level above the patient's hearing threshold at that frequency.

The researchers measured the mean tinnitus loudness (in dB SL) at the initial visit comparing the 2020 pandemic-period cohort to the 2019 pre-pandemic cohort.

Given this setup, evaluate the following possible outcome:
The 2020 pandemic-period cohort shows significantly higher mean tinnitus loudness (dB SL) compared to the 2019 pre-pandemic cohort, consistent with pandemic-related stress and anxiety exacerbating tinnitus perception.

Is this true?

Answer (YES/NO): NO